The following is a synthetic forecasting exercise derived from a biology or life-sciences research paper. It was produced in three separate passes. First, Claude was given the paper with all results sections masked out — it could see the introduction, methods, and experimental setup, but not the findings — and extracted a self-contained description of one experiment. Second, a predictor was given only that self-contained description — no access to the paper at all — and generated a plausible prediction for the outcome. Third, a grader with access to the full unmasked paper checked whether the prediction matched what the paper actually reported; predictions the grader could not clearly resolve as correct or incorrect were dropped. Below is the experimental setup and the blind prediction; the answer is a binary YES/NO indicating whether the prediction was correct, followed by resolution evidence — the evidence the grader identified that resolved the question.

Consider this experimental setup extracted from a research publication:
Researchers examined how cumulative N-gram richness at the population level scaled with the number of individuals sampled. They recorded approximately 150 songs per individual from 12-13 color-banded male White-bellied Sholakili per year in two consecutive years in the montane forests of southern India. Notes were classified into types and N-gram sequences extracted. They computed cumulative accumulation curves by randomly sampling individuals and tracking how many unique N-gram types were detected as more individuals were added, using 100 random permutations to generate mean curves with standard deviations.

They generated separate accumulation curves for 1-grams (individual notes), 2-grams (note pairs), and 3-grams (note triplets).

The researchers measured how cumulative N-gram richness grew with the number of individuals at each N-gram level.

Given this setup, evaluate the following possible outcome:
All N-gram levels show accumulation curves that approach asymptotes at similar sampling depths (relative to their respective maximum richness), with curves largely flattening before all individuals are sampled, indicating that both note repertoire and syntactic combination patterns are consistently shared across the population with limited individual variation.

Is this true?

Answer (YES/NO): NO